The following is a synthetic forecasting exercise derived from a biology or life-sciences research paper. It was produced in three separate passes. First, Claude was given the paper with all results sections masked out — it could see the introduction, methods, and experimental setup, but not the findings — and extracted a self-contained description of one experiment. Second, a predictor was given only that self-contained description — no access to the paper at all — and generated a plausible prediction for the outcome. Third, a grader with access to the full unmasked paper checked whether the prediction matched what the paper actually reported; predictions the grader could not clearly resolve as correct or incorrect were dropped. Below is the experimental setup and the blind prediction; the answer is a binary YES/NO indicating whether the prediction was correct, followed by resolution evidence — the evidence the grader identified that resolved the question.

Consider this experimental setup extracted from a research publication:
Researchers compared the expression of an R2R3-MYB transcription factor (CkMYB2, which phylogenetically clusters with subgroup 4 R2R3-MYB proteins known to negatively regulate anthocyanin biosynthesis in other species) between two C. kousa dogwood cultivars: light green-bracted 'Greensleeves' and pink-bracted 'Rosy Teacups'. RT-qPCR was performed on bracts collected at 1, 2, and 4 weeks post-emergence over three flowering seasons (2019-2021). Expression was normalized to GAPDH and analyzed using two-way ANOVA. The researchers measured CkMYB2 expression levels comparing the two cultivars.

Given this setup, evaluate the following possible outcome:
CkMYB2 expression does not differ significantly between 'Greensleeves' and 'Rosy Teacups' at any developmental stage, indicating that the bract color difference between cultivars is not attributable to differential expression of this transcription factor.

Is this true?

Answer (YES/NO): YES